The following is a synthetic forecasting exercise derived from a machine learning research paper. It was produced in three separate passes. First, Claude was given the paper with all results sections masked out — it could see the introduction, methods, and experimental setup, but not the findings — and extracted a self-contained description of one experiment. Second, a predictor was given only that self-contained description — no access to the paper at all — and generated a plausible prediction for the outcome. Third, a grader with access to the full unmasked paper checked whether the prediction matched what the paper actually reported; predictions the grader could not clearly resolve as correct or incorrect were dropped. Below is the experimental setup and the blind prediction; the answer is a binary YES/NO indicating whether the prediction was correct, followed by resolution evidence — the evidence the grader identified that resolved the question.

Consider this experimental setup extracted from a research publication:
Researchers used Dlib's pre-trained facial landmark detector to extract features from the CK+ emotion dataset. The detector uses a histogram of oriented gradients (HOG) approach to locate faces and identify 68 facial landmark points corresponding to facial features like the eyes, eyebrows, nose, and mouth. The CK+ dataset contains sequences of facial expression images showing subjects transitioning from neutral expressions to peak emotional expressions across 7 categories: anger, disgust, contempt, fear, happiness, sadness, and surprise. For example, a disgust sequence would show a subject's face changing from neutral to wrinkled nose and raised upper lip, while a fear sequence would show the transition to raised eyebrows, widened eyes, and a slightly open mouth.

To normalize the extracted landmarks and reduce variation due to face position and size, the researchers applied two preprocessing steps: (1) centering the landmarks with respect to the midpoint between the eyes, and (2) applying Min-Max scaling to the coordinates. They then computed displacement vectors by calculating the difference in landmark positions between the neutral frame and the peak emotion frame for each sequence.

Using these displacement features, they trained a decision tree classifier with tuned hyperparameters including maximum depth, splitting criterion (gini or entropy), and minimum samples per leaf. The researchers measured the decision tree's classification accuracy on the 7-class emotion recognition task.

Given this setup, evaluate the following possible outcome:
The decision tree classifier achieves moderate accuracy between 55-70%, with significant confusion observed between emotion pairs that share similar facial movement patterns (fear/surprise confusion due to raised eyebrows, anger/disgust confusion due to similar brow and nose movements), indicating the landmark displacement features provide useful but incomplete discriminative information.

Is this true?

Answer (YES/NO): NO